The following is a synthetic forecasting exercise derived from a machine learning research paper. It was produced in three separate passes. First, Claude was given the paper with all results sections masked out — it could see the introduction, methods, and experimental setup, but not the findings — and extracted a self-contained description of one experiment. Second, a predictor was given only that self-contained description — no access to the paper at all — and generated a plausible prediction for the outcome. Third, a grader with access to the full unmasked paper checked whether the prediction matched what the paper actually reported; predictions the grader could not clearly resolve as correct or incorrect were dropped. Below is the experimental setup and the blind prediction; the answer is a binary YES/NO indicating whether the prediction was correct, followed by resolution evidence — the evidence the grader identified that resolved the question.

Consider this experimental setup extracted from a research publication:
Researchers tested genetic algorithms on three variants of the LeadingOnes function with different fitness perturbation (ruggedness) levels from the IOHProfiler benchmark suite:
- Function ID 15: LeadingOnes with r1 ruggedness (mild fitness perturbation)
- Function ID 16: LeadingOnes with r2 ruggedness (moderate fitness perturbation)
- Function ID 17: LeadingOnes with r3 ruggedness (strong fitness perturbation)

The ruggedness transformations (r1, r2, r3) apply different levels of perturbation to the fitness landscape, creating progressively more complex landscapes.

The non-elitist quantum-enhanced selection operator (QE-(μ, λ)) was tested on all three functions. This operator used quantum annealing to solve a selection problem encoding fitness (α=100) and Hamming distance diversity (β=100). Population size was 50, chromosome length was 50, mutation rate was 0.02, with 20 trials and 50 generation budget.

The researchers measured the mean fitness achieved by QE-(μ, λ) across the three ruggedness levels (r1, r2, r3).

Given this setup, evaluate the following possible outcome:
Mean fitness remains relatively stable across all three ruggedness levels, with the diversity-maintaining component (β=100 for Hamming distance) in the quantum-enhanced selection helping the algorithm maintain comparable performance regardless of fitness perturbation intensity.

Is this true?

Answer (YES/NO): NO